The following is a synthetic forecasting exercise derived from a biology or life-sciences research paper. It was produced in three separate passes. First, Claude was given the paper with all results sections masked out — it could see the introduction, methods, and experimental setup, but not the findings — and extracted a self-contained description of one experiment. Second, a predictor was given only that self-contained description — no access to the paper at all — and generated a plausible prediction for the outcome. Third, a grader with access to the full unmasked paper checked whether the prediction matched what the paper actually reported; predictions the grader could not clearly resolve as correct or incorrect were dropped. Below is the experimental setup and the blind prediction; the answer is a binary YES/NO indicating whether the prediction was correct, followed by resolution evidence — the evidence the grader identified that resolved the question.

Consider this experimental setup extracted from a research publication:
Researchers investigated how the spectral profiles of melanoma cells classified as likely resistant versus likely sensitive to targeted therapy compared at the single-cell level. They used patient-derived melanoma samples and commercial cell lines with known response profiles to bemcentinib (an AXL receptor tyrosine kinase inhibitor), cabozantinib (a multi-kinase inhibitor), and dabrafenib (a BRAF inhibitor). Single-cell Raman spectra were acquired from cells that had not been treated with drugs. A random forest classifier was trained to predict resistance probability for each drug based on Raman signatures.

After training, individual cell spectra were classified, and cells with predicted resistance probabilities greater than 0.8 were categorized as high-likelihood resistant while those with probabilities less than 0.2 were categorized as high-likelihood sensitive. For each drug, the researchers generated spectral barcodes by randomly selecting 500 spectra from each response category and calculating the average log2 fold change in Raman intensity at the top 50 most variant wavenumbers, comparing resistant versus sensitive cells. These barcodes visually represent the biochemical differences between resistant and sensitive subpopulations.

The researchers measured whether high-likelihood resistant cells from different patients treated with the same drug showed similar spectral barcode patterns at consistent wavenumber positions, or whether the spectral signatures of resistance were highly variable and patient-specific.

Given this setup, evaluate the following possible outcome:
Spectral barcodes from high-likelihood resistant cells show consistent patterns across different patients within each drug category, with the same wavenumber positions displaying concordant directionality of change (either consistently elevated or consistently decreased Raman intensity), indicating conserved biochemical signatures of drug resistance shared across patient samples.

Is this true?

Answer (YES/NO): YES